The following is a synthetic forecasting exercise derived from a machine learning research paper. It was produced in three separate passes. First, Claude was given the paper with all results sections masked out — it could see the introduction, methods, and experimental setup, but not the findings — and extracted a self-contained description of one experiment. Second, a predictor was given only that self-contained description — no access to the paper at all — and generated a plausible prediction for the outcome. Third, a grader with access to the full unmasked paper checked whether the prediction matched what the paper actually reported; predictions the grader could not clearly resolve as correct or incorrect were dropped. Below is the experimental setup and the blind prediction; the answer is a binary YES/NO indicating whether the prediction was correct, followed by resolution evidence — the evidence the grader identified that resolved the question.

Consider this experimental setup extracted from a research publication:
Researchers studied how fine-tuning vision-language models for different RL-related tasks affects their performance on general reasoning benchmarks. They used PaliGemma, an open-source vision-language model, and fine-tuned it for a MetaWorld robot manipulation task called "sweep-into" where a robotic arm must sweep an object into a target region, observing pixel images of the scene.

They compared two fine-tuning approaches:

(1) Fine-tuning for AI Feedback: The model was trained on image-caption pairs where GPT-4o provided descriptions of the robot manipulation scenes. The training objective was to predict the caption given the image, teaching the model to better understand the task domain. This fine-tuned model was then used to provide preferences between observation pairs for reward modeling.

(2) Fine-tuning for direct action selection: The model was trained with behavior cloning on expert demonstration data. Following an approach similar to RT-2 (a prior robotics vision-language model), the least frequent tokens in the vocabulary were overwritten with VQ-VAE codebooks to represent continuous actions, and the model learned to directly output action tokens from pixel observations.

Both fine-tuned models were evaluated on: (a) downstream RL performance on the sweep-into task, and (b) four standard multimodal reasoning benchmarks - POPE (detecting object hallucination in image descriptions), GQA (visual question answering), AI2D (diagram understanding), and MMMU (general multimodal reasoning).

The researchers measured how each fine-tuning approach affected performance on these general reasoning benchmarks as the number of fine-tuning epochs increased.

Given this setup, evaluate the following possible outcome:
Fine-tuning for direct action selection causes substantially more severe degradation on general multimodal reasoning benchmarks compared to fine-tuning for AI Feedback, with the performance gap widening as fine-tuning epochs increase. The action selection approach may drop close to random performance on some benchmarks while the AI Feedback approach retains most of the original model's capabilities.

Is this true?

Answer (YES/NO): YES